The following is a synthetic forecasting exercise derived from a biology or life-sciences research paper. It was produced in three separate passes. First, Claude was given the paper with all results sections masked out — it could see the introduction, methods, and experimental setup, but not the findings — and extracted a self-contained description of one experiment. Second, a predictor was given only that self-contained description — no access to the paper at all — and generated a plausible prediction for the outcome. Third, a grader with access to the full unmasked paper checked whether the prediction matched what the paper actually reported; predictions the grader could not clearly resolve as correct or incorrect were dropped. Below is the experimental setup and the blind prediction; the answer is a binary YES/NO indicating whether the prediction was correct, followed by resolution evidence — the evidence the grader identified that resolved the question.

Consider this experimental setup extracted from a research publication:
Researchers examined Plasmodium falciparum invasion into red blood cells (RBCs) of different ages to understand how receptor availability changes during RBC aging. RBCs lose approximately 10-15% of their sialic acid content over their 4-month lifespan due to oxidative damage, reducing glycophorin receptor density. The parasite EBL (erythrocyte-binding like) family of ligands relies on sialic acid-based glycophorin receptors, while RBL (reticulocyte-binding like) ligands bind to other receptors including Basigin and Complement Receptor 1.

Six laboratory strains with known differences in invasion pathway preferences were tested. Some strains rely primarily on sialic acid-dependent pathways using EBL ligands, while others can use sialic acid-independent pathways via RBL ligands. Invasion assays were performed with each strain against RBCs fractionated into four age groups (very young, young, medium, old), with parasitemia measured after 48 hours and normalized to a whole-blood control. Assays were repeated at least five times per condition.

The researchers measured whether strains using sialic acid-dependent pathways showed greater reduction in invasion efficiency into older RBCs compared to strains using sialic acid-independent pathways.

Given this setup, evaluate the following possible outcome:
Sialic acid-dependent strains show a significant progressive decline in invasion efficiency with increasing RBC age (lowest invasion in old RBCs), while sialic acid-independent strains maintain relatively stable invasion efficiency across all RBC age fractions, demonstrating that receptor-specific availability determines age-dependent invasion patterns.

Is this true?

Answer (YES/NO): NO